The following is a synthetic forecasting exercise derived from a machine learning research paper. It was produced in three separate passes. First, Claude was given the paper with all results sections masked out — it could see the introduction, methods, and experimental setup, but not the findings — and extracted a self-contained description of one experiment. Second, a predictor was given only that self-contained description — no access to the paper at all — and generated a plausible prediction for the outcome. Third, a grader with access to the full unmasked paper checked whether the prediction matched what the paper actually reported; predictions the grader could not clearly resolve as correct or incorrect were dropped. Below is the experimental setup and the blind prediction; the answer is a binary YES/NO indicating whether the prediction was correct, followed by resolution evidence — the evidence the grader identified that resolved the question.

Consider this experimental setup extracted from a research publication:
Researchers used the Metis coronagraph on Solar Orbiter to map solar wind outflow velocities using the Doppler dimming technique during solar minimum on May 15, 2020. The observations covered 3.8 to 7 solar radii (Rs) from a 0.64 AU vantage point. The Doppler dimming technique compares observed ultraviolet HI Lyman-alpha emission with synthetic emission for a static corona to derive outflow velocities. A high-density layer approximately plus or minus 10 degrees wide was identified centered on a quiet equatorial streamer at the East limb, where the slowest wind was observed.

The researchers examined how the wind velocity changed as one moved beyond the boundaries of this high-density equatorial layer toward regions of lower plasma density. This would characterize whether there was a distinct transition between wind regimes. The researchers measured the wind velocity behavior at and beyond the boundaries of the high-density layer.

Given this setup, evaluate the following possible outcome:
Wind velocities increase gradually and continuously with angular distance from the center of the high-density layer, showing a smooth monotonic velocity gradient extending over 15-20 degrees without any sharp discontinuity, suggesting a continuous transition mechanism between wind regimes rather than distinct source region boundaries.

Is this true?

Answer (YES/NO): NO